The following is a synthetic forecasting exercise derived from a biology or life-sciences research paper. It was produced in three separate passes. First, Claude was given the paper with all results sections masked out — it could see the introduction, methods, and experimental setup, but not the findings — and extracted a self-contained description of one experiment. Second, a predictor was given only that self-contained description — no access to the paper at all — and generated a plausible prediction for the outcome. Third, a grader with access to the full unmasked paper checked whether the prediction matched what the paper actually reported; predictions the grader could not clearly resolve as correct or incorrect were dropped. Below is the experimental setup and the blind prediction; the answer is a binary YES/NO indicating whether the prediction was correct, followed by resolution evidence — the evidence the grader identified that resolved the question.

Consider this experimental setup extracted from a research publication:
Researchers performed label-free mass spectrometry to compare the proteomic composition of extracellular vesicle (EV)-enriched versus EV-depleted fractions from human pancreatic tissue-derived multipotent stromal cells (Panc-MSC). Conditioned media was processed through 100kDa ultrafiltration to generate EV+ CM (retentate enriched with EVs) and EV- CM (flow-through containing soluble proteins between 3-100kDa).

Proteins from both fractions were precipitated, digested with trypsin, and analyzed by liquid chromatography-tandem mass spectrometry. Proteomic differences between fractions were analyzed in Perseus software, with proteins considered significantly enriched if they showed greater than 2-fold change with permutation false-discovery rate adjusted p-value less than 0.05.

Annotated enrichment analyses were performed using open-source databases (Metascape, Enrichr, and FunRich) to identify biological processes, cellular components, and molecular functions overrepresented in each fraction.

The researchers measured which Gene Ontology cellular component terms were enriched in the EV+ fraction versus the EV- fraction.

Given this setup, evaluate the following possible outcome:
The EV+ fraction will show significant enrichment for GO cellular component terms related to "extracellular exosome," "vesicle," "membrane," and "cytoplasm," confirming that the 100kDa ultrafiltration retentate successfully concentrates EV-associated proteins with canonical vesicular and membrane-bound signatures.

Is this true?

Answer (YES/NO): NO